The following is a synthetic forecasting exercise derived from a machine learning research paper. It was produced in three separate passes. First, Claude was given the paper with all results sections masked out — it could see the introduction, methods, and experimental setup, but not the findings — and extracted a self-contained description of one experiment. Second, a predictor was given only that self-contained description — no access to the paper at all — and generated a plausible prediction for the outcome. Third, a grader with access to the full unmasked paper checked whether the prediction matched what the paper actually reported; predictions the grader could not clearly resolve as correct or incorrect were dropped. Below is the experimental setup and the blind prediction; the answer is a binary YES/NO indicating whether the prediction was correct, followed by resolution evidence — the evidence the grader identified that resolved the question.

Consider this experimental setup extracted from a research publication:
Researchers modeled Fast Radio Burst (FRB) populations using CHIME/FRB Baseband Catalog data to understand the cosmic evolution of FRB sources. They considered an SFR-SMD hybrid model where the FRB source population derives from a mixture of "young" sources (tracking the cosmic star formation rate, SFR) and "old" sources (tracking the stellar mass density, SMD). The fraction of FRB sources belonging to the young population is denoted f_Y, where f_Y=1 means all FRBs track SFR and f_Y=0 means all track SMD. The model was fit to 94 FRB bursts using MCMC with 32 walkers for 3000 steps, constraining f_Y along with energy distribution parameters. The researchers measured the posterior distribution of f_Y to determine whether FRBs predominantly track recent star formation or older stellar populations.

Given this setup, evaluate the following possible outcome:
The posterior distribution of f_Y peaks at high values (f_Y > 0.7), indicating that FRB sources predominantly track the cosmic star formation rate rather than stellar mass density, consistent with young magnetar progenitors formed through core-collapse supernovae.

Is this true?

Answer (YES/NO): NO